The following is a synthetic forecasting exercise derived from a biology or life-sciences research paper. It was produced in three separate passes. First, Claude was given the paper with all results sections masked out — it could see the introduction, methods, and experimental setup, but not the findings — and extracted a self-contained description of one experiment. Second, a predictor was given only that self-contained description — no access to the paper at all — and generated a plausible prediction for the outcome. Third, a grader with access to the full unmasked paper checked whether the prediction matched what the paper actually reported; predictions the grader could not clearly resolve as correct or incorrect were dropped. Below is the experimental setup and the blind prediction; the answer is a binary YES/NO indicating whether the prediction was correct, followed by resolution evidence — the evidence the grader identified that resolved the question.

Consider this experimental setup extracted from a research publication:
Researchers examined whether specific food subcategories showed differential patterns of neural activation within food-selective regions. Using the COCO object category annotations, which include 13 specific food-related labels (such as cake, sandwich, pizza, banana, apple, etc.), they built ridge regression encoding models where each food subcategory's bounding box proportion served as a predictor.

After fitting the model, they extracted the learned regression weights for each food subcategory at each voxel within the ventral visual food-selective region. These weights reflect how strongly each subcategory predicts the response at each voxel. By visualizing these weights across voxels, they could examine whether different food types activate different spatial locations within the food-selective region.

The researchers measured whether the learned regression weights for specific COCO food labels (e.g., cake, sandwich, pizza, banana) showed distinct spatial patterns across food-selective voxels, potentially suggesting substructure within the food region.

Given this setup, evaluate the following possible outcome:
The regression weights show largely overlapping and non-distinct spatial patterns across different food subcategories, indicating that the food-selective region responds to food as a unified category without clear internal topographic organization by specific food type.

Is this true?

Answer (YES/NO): NO